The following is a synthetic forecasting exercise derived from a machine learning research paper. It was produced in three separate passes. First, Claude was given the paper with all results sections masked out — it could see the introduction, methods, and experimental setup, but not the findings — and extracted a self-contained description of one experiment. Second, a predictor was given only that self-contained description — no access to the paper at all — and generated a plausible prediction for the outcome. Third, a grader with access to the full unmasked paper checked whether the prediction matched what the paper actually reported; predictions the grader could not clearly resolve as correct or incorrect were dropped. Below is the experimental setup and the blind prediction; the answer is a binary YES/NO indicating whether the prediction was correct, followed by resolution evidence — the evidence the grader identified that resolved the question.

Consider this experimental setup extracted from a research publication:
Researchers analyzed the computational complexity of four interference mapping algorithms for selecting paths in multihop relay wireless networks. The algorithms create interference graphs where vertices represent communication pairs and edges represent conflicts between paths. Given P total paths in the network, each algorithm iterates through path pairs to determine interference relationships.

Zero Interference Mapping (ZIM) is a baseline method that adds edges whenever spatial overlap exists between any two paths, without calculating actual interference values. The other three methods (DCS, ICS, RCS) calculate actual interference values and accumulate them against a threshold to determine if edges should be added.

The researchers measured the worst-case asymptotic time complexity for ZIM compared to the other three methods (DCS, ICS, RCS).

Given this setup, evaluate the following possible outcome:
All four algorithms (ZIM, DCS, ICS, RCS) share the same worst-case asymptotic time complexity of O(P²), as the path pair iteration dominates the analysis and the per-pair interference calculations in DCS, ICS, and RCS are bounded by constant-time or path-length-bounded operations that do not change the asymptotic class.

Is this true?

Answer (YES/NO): YES